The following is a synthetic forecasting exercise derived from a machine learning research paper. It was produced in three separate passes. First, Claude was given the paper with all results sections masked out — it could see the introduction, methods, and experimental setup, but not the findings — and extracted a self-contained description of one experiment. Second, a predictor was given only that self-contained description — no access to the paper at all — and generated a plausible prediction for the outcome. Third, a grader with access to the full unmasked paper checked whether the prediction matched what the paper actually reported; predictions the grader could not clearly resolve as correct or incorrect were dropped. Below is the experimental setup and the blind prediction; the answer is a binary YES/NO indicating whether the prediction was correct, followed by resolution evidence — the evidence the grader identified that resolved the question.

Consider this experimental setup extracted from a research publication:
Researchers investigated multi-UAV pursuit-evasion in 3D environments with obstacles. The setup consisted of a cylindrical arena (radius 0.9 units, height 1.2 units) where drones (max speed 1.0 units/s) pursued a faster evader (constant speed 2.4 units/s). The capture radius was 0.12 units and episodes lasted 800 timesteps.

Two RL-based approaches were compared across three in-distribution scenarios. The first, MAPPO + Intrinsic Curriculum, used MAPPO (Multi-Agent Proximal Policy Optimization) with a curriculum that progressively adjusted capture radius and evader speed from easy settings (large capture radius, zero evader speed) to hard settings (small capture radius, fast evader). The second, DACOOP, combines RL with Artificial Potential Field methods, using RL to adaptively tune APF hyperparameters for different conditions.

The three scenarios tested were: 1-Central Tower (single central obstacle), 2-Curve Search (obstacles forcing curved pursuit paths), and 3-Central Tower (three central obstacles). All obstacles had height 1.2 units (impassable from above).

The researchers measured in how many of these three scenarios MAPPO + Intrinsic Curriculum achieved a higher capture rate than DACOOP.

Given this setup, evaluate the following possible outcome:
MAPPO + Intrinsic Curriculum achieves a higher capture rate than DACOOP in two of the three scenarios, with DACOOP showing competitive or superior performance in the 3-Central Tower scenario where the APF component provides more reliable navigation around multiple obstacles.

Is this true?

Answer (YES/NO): NO